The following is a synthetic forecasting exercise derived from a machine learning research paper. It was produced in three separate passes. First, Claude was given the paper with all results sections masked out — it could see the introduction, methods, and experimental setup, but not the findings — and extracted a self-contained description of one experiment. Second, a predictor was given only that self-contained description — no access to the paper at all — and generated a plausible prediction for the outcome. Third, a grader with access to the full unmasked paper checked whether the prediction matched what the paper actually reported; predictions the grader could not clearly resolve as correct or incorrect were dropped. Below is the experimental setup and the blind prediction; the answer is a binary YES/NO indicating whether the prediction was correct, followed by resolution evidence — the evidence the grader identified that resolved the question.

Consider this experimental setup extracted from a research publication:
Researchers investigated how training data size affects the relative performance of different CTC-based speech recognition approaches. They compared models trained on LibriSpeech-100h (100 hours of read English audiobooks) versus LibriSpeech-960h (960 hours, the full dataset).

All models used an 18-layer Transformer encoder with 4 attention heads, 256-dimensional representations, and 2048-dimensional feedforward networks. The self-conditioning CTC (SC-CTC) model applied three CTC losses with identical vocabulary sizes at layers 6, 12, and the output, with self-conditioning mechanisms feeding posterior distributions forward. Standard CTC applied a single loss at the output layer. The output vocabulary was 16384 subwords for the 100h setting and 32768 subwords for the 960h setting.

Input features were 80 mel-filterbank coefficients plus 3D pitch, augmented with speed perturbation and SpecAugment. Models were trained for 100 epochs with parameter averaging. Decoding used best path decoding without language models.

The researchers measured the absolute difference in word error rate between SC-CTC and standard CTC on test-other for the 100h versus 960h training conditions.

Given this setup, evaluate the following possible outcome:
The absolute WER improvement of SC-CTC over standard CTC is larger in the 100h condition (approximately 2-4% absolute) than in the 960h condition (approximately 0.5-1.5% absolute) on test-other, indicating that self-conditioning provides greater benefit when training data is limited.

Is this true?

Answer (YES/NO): NO